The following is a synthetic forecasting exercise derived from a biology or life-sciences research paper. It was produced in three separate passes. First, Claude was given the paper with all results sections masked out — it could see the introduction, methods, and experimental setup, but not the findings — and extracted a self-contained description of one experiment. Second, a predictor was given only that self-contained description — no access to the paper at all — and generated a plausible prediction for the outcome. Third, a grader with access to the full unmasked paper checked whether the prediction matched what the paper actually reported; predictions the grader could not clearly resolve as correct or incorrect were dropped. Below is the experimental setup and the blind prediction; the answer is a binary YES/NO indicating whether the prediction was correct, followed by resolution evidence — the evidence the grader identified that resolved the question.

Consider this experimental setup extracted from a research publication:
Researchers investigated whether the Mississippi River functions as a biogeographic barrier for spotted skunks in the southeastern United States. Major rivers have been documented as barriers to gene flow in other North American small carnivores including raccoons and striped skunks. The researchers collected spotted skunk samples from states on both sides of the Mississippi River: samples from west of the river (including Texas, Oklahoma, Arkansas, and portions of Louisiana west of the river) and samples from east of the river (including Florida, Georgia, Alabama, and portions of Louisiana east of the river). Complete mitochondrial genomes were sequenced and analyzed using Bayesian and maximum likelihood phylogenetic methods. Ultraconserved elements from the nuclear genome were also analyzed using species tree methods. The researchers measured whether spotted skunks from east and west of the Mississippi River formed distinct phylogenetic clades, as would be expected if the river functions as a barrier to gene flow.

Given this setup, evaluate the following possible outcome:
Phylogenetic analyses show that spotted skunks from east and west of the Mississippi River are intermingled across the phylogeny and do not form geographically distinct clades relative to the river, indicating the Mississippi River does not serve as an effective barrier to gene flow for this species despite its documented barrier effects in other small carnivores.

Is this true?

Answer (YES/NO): NO